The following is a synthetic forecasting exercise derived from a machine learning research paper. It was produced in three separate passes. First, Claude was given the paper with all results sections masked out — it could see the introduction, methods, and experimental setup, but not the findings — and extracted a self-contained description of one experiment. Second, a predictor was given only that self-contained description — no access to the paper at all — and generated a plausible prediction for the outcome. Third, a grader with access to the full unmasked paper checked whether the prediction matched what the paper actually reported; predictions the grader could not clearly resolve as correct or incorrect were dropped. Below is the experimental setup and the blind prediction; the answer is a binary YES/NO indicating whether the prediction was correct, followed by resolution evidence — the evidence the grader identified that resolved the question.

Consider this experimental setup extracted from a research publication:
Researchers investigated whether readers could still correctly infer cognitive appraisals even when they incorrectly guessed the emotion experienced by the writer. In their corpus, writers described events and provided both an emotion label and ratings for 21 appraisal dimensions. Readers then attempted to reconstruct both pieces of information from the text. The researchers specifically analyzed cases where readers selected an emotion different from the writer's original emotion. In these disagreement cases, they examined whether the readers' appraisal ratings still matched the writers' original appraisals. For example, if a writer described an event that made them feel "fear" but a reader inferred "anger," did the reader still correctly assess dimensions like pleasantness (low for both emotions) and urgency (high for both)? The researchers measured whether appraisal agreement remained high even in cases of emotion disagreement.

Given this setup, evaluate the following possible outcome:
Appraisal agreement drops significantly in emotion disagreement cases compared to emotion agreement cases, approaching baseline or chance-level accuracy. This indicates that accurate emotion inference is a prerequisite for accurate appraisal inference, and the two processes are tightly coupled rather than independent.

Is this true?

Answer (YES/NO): NO